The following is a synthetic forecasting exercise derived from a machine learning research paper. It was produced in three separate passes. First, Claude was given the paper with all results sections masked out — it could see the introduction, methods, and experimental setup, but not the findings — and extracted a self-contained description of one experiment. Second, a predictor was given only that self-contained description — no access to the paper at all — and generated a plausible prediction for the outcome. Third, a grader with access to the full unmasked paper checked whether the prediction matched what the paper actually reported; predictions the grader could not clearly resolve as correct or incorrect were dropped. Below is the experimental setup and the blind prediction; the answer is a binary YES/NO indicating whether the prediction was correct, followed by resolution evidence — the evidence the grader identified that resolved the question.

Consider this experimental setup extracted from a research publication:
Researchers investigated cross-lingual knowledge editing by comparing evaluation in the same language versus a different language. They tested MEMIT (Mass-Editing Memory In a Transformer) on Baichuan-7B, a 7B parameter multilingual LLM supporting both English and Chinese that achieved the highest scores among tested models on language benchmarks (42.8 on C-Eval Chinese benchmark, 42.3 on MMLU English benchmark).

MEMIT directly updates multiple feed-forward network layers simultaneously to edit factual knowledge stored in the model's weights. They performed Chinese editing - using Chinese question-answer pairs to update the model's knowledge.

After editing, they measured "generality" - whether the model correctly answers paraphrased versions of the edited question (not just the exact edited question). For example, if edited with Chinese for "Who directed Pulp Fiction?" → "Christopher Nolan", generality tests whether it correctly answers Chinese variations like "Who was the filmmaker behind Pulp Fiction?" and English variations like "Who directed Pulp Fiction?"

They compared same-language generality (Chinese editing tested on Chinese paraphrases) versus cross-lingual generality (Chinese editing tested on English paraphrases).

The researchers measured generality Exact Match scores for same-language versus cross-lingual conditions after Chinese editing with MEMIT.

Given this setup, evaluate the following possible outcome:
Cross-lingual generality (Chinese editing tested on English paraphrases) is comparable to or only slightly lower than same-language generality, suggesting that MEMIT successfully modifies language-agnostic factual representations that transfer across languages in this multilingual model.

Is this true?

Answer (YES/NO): NO